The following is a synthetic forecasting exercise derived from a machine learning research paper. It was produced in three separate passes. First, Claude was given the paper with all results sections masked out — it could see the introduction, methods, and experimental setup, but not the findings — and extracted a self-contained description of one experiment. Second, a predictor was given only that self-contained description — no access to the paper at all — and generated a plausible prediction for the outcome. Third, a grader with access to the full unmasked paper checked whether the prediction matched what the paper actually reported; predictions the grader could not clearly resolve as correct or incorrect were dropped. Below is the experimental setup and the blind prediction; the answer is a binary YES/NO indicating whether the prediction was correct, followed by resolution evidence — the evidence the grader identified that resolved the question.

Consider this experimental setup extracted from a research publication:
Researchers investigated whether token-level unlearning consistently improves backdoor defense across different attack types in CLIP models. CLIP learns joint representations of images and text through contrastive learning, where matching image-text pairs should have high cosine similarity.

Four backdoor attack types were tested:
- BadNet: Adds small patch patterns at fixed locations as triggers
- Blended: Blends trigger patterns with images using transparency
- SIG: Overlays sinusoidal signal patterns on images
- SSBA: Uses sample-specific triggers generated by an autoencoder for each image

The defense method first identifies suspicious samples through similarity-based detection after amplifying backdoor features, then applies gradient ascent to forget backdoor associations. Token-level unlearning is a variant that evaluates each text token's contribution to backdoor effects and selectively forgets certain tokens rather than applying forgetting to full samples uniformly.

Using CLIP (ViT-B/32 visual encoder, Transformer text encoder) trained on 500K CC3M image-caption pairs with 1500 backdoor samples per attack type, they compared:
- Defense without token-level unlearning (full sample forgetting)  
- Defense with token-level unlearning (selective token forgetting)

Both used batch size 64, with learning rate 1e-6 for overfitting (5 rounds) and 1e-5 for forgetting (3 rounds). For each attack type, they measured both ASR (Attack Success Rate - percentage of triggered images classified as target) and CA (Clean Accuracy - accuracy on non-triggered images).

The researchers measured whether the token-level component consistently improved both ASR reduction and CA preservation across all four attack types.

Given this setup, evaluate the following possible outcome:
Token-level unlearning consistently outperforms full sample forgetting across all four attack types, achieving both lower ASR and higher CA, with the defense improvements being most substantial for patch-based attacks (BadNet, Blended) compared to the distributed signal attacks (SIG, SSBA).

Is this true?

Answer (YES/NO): NO